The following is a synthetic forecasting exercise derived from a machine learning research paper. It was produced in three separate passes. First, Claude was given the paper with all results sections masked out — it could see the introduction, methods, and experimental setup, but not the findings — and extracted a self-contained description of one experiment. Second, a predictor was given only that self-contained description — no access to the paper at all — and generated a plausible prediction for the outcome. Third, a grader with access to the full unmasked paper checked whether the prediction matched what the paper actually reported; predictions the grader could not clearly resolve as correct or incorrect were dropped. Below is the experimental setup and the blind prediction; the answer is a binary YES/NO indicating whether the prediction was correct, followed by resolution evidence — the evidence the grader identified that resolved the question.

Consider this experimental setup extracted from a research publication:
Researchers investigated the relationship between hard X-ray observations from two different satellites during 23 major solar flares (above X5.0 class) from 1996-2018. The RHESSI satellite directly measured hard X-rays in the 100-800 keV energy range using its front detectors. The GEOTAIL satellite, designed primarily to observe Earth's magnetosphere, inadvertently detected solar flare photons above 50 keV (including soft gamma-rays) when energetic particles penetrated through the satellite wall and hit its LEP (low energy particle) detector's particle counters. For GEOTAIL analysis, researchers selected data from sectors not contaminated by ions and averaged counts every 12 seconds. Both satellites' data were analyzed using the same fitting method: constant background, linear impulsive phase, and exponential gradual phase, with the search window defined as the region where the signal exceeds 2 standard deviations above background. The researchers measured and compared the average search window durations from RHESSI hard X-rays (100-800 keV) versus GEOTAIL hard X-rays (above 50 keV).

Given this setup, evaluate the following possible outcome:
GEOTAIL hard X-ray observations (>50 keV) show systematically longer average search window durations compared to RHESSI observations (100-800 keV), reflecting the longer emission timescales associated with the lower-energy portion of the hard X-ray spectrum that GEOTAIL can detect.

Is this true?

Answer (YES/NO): NO